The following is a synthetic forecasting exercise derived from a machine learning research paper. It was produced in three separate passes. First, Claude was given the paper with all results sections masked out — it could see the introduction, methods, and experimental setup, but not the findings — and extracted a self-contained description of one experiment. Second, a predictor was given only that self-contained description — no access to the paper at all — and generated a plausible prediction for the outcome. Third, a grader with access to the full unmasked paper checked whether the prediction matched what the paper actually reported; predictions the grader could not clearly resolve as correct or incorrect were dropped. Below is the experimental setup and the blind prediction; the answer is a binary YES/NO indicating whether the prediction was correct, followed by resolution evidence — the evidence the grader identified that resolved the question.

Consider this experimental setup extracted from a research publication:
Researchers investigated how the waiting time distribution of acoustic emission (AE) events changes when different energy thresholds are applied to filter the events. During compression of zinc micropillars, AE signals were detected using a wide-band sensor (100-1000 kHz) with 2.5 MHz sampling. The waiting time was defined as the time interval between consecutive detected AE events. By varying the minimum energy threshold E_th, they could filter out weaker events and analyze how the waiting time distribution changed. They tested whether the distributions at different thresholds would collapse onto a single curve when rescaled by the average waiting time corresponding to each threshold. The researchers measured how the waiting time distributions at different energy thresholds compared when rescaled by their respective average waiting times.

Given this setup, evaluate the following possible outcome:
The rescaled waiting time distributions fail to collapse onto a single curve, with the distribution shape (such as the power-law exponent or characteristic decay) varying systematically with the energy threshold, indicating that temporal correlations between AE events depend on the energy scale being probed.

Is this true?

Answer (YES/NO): NO